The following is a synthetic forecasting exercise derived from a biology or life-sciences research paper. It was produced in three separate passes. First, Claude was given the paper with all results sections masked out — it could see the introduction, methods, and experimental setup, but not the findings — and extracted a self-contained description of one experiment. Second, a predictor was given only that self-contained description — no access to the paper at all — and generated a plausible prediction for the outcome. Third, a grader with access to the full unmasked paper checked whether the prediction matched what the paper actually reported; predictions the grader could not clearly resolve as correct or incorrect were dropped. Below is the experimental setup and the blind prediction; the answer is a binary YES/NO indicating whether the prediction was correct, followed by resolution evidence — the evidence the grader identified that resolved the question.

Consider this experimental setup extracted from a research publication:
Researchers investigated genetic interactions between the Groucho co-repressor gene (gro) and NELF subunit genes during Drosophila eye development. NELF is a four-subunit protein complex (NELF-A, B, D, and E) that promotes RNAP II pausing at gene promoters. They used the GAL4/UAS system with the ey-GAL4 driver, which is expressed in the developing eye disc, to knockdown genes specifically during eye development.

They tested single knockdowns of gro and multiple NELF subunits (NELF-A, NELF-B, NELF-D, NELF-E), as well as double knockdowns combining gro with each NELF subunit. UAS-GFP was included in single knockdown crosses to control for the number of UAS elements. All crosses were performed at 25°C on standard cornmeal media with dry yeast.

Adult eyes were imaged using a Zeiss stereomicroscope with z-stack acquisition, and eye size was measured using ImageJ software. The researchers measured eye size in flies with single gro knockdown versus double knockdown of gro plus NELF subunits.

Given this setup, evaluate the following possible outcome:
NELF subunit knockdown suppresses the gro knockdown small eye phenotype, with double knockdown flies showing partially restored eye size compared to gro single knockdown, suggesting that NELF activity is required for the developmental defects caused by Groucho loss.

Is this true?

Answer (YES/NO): NO